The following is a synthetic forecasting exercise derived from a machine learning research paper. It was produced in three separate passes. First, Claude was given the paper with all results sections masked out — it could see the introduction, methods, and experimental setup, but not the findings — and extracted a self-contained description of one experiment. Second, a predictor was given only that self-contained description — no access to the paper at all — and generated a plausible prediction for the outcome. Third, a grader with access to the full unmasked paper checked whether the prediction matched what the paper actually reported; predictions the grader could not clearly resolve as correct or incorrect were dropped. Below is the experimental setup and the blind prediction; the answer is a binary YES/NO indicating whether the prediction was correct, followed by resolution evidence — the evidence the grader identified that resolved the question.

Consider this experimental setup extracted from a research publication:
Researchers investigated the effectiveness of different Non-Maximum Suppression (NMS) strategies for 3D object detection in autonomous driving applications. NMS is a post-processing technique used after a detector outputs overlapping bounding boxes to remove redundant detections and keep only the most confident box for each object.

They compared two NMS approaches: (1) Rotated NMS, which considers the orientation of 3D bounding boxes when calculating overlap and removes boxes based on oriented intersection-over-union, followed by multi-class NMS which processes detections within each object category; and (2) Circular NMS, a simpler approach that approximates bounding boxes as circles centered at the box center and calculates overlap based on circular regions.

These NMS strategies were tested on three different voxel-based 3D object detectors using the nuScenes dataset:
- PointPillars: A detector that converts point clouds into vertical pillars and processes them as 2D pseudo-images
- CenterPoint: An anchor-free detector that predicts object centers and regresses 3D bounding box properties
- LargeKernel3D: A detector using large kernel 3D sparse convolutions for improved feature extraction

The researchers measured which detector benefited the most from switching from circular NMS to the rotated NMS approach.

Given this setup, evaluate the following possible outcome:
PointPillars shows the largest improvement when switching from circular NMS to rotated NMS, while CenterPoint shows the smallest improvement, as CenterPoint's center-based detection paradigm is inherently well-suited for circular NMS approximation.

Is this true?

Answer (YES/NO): NO